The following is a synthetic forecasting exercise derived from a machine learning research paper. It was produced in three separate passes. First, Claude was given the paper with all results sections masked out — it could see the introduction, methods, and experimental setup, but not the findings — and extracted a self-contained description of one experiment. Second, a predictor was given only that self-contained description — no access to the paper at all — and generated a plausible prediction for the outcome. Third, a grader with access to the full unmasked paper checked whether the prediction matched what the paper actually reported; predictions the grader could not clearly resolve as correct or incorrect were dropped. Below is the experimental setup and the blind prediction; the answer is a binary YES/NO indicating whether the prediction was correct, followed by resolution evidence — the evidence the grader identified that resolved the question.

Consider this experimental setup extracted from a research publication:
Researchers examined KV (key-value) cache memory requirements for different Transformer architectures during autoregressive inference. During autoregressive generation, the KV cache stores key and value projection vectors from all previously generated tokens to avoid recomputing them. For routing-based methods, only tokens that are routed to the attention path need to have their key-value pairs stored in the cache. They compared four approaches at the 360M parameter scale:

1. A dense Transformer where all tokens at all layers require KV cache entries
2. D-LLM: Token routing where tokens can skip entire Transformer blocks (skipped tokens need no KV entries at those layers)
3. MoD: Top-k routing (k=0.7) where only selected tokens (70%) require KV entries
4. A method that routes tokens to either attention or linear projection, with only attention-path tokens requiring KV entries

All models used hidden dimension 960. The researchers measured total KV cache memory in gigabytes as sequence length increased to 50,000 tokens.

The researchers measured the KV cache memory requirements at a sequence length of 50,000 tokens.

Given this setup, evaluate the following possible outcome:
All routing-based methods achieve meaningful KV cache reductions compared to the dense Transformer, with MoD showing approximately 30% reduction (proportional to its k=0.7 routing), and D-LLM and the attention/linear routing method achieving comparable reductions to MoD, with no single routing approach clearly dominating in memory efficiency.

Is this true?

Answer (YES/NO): NO